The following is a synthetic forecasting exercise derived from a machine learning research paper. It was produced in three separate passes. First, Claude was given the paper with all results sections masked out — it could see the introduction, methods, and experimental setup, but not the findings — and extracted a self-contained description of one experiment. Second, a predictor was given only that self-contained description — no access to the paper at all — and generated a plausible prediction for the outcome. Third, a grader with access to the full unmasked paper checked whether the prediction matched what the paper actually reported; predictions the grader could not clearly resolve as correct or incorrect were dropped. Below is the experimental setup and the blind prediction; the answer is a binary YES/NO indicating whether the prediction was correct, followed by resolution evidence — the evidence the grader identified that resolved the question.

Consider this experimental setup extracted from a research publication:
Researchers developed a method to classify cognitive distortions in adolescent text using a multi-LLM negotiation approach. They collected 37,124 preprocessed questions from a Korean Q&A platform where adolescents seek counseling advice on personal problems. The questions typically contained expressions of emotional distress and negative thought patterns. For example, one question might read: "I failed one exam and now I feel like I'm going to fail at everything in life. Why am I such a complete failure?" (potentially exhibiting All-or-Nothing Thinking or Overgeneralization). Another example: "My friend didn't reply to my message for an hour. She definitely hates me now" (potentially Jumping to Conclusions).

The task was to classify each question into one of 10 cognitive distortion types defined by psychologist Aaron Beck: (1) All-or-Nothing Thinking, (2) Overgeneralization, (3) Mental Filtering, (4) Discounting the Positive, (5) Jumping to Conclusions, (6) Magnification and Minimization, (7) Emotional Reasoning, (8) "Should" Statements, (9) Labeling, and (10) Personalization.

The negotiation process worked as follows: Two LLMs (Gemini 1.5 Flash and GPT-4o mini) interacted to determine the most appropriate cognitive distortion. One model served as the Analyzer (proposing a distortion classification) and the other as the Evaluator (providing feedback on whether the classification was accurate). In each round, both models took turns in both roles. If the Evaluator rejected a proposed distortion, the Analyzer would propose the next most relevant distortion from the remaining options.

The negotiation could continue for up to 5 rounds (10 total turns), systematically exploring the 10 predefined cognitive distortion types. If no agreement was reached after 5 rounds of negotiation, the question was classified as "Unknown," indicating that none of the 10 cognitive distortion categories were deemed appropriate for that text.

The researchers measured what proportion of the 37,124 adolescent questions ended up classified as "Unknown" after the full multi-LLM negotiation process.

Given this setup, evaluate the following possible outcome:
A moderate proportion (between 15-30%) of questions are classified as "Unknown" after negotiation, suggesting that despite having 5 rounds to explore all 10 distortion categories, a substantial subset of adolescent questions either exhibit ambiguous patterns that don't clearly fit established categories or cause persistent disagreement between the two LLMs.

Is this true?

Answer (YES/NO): NO